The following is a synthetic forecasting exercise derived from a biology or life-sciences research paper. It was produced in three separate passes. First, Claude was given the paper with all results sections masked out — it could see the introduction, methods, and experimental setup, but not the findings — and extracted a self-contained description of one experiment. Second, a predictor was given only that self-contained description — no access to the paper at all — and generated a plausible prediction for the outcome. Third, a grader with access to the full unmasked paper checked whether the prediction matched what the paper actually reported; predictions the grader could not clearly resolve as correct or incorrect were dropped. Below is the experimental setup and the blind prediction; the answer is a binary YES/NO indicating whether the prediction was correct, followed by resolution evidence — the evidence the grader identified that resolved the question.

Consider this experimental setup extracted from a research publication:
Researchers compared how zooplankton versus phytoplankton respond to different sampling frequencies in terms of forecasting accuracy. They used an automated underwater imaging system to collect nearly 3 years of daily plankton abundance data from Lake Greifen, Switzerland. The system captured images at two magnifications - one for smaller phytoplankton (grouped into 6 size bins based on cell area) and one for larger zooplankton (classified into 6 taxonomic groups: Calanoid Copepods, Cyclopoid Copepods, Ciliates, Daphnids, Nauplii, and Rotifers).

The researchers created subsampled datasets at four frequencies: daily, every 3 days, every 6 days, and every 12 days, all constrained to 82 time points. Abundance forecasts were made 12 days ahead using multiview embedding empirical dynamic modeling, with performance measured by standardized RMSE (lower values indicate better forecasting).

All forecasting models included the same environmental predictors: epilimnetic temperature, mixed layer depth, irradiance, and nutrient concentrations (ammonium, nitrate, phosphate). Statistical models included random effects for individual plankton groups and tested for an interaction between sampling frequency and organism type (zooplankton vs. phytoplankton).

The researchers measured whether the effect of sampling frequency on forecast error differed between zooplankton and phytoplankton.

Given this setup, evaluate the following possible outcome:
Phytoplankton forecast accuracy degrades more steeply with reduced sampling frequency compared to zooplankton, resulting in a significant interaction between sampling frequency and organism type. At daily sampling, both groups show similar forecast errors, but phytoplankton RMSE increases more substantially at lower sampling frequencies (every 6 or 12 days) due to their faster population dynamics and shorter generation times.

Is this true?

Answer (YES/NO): NO